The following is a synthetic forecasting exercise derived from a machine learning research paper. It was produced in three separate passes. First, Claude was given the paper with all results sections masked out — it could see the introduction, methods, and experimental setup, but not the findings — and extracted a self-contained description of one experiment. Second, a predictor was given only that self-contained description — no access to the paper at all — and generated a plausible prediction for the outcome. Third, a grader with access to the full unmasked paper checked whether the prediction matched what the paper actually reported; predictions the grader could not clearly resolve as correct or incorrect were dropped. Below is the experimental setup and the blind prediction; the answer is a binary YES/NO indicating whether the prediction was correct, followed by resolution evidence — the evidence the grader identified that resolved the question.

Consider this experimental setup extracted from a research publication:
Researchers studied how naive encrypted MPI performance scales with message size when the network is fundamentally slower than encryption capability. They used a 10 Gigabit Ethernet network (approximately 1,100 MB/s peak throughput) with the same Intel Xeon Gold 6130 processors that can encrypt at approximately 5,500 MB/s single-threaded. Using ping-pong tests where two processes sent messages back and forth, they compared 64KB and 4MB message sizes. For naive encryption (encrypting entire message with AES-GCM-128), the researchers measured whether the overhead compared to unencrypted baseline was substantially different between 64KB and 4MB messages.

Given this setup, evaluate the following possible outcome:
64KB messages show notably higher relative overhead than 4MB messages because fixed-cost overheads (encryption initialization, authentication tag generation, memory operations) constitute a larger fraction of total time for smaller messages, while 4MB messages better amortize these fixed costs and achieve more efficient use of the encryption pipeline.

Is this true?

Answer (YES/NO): NO